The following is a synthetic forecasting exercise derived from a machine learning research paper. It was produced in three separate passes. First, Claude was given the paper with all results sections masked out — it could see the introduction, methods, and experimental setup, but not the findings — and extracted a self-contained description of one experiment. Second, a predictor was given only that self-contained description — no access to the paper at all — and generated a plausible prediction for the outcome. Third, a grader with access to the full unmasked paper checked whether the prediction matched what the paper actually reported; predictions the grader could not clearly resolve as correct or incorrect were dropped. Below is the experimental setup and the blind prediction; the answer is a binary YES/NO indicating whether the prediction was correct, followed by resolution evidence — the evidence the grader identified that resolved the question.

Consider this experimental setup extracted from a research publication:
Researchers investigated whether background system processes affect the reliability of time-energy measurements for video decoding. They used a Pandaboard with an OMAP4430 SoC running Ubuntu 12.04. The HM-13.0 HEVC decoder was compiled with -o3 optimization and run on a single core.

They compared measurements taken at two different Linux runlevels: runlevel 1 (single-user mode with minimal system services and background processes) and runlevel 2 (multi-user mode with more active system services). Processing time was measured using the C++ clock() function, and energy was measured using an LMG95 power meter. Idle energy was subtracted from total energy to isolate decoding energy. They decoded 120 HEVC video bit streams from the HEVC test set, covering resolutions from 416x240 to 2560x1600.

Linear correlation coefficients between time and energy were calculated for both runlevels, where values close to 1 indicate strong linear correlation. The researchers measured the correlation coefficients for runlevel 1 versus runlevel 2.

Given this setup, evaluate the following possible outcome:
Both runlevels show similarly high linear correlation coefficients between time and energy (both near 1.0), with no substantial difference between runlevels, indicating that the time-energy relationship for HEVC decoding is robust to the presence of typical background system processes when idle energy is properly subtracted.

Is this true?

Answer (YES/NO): YES